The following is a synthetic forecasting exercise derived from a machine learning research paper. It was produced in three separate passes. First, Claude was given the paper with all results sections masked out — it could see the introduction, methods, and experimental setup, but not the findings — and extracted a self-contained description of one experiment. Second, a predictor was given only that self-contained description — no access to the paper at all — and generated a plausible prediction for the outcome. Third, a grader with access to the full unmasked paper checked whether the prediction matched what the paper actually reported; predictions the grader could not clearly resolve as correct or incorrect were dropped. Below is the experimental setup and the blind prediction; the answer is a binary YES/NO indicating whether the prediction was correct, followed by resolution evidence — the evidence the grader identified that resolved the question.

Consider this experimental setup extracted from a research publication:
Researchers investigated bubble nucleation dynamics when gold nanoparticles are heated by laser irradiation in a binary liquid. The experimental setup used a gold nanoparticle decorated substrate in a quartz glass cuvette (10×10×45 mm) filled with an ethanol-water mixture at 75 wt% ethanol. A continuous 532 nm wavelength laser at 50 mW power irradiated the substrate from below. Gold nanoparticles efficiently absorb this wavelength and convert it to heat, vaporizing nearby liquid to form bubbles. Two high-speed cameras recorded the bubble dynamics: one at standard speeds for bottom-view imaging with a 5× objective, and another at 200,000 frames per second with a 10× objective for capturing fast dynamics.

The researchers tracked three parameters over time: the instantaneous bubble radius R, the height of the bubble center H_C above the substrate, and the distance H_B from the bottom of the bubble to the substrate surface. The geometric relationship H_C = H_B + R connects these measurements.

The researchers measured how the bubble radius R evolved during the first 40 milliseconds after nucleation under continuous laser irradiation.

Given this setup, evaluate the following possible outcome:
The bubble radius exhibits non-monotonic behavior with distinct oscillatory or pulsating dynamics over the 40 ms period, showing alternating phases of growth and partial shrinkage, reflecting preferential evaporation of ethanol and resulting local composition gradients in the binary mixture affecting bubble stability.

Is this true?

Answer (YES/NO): YES